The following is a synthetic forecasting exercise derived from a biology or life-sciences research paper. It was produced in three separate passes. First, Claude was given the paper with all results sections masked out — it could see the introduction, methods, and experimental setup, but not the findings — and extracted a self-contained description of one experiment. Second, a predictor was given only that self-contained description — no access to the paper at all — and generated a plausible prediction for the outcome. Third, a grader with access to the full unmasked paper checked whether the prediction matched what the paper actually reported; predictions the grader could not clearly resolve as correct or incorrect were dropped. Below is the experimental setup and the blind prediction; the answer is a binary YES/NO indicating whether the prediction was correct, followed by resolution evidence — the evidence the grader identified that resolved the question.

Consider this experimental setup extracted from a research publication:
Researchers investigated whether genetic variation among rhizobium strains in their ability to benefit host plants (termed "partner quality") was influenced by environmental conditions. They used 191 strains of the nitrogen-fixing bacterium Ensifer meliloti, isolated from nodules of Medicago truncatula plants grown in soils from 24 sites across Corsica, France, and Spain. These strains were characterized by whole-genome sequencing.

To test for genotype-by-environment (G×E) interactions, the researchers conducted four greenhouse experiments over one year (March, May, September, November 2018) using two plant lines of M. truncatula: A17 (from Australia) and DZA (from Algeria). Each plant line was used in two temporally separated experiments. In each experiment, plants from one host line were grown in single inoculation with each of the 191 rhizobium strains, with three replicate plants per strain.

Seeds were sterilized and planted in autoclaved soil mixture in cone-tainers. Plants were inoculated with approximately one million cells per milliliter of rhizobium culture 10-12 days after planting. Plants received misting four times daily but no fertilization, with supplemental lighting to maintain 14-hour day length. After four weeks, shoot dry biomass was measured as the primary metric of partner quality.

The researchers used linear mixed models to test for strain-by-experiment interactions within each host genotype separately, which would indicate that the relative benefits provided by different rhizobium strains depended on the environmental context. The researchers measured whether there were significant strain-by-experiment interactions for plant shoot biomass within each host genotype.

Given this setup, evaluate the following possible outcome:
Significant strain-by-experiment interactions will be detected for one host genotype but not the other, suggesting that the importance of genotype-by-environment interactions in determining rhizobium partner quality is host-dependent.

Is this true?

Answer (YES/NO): NO